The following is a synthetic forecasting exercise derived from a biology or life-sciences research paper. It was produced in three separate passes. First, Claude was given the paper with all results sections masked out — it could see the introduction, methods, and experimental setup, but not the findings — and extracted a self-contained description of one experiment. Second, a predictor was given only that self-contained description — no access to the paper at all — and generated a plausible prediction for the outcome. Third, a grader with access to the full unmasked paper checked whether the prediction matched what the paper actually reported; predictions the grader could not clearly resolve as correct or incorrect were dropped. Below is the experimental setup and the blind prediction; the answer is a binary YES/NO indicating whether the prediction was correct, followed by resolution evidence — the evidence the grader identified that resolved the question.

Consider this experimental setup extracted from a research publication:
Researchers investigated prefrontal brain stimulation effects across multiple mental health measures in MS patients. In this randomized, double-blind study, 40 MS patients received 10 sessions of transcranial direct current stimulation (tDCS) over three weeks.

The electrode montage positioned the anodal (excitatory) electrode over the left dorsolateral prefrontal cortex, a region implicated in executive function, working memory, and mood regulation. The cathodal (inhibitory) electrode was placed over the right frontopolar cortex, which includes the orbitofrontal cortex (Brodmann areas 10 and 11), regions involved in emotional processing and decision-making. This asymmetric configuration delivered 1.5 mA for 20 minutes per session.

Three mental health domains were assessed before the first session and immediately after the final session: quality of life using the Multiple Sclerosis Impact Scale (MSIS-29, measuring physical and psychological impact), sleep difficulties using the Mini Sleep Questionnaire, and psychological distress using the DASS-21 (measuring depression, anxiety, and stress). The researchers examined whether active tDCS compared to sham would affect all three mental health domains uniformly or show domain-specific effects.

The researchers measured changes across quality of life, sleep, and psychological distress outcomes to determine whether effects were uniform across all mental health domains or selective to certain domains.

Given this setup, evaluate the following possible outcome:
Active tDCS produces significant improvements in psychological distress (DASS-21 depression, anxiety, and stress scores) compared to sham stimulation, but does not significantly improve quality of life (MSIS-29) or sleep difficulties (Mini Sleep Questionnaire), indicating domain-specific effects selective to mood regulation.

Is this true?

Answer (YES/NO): NO